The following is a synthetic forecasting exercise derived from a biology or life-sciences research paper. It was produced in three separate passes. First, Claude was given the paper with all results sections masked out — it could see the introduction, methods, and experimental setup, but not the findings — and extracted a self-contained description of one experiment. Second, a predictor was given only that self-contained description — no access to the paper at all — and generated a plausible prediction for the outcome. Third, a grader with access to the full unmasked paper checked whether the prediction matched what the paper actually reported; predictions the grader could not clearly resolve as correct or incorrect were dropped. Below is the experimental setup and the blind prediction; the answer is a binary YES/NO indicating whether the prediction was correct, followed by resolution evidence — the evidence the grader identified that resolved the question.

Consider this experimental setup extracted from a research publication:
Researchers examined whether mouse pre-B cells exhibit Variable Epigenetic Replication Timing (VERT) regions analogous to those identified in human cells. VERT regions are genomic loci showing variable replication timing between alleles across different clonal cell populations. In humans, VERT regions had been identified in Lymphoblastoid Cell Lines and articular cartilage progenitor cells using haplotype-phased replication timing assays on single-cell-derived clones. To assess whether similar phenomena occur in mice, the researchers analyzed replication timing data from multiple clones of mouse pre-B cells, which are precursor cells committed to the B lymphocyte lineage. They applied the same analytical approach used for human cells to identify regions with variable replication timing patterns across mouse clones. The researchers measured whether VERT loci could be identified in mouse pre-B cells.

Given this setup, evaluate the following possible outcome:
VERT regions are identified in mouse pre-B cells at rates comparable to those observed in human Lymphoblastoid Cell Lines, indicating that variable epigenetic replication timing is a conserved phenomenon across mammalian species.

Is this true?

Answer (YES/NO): YES